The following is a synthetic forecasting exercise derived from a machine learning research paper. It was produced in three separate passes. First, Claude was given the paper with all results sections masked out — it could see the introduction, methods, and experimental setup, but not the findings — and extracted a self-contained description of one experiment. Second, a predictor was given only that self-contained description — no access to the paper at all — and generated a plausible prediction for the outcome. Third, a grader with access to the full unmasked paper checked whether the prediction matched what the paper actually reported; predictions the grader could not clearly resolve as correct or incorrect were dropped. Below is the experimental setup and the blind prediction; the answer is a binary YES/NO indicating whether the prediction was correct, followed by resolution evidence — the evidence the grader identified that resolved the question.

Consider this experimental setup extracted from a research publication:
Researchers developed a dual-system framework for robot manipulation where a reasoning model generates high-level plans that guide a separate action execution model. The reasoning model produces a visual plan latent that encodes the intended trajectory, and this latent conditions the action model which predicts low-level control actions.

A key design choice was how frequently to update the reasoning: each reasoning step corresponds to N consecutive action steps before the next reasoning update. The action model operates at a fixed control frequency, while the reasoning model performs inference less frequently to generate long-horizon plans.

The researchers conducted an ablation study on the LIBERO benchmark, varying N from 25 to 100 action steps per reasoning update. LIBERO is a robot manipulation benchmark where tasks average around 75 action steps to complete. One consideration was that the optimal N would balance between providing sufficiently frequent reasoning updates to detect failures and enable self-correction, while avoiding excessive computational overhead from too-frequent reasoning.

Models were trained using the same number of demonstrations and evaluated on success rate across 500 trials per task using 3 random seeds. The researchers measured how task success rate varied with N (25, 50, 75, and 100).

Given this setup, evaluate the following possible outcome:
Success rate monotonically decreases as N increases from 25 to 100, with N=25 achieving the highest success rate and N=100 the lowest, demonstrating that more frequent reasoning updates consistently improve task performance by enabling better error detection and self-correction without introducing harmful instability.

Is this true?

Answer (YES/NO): NO